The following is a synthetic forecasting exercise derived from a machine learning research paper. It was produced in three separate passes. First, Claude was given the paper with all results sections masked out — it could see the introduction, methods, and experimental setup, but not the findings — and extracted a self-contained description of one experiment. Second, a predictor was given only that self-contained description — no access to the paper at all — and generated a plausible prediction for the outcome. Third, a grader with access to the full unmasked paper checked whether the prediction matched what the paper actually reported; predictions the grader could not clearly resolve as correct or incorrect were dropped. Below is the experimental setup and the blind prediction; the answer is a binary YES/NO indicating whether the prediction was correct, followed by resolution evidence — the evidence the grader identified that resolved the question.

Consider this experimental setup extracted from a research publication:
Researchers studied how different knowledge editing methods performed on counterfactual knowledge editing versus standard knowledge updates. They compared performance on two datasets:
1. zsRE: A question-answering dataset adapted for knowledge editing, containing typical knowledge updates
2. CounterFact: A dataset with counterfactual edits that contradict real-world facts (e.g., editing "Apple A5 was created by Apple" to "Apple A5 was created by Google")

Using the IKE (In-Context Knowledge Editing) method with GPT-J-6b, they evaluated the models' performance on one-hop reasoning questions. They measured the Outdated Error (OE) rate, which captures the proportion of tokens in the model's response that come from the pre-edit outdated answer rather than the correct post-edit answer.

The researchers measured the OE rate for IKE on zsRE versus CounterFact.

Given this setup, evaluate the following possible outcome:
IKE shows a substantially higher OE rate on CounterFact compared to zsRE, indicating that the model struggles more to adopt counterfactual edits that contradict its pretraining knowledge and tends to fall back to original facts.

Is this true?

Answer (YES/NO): YES